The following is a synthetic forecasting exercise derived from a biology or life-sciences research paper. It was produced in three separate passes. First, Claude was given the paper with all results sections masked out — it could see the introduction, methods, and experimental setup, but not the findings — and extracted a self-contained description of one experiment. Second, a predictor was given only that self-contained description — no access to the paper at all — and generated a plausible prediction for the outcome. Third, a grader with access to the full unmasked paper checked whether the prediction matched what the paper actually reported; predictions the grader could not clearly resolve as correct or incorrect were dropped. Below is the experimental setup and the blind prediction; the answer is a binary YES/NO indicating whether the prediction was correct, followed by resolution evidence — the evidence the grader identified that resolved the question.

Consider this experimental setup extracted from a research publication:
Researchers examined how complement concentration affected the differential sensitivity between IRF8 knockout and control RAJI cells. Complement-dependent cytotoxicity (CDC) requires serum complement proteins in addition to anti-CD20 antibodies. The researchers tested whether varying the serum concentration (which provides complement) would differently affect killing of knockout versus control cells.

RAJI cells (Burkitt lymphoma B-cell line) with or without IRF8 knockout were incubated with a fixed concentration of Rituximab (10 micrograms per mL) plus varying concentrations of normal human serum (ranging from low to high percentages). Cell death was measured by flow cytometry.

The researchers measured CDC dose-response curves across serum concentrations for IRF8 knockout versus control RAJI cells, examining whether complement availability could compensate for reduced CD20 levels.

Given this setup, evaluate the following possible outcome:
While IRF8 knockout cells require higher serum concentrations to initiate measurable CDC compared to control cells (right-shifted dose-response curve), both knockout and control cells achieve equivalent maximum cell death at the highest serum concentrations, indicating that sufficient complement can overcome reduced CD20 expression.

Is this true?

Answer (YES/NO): NO